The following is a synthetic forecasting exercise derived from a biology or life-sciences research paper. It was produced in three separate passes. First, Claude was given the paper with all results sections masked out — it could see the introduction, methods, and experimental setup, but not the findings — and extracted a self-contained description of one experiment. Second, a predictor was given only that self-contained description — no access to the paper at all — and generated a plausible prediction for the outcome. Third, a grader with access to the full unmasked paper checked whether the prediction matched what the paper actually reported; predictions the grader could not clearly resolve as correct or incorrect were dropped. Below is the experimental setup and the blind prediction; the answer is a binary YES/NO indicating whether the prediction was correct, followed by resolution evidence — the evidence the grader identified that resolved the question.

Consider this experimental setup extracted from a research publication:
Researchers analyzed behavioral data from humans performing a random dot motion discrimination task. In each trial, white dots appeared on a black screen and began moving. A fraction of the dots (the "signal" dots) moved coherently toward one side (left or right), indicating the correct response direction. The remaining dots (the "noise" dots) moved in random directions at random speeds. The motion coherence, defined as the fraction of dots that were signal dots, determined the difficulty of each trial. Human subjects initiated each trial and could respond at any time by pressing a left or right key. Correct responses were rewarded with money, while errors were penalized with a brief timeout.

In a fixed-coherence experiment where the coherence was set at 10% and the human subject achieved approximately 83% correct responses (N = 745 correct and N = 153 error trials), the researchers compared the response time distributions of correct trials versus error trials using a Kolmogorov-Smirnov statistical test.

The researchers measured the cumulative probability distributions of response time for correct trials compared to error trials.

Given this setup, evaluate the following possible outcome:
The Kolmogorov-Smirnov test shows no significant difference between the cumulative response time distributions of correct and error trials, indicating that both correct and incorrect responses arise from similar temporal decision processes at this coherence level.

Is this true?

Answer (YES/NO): NO